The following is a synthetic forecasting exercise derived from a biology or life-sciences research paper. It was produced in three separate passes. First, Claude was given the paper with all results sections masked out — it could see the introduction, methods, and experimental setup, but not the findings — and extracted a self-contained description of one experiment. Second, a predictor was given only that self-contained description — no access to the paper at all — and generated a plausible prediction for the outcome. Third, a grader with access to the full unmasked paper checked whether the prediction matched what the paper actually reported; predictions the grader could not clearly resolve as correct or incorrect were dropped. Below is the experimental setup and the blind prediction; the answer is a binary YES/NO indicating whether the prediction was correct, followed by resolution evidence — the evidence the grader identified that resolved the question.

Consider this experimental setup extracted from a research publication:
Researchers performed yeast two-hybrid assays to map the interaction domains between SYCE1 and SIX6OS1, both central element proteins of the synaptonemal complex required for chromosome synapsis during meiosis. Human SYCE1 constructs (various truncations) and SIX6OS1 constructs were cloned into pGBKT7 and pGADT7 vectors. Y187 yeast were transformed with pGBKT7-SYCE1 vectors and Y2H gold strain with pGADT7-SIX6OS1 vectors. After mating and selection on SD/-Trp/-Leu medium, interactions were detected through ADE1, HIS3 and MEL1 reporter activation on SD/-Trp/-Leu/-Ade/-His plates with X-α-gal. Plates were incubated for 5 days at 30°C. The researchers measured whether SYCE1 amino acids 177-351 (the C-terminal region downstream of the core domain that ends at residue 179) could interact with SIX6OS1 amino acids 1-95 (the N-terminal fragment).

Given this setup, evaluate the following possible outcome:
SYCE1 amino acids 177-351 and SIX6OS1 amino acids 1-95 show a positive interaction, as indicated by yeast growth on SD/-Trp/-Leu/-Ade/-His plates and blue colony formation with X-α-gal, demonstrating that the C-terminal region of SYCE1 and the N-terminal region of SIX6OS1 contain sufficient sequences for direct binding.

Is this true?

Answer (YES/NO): NO